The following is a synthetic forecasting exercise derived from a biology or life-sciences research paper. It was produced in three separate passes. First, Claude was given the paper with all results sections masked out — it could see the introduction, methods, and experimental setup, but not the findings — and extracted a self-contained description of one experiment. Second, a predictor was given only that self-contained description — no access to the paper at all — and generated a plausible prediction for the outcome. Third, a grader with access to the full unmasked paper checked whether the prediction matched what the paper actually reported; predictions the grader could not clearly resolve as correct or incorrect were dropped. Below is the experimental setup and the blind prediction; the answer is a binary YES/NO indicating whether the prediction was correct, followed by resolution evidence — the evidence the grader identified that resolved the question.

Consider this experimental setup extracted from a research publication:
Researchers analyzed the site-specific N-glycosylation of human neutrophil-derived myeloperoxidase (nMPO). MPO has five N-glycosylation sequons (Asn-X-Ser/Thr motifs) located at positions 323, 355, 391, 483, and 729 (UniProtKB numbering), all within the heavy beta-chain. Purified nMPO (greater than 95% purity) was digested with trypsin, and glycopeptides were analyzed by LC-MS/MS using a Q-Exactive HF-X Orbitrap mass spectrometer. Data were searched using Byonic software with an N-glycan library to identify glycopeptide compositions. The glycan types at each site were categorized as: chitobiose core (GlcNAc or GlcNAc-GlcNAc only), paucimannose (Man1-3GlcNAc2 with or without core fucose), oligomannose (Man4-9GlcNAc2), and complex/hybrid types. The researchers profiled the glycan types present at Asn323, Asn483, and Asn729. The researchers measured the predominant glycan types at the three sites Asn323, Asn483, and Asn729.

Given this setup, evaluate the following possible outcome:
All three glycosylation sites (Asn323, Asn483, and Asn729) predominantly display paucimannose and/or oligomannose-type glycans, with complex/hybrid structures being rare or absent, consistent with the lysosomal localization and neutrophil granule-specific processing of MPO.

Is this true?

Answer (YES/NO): NO